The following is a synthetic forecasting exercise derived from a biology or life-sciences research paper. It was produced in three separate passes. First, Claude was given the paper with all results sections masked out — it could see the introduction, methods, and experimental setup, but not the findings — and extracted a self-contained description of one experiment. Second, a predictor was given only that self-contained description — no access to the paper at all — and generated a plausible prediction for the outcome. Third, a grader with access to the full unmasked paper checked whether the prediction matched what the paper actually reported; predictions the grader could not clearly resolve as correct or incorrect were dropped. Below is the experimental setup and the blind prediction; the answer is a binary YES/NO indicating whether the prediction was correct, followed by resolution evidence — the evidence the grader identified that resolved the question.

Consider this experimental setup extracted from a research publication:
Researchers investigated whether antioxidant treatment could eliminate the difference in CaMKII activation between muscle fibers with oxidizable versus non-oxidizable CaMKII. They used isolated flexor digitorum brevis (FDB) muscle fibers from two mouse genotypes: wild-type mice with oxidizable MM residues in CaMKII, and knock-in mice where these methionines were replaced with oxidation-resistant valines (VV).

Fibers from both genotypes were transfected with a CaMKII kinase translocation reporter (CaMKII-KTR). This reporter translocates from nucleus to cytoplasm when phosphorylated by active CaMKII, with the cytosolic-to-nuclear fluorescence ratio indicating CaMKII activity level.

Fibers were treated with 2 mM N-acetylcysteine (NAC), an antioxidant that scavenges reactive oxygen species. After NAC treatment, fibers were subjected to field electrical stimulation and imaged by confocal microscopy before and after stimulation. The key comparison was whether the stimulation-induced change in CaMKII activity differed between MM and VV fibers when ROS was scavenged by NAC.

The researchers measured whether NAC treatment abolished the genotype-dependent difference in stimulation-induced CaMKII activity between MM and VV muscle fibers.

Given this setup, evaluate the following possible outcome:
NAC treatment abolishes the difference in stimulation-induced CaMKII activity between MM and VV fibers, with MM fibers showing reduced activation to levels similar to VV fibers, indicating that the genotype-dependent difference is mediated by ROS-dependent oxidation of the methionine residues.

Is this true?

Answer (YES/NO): YES